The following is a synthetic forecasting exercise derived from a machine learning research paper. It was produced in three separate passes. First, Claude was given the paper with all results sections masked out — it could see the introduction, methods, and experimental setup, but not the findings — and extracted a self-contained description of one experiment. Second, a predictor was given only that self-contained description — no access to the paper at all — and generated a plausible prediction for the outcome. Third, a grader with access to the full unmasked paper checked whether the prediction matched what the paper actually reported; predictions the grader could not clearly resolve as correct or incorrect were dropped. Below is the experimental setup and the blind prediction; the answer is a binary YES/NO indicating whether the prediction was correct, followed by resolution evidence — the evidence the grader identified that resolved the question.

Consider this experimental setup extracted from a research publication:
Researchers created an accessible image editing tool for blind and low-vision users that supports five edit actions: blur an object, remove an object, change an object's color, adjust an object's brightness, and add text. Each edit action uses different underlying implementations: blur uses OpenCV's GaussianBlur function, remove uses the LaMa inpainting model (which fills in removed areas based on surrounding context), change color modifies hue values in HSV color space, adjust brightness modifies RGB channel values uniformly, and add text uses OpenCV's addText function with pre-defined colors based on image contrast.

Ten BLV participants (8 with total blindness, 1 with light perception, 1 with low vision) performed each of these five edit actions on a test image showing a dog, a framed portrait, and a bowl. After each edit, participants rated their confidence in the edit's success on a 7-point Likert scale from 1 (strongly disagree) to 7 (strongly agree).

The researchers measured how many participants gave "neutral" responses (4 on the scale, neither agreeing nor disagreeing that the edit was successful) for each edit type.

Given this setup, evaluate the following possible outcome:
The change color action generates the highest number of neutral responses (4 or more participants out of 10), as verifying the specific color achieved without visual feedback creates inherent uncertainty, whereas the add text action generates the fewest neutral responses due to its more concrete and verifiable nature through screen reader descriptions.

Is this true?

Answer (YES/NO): NO